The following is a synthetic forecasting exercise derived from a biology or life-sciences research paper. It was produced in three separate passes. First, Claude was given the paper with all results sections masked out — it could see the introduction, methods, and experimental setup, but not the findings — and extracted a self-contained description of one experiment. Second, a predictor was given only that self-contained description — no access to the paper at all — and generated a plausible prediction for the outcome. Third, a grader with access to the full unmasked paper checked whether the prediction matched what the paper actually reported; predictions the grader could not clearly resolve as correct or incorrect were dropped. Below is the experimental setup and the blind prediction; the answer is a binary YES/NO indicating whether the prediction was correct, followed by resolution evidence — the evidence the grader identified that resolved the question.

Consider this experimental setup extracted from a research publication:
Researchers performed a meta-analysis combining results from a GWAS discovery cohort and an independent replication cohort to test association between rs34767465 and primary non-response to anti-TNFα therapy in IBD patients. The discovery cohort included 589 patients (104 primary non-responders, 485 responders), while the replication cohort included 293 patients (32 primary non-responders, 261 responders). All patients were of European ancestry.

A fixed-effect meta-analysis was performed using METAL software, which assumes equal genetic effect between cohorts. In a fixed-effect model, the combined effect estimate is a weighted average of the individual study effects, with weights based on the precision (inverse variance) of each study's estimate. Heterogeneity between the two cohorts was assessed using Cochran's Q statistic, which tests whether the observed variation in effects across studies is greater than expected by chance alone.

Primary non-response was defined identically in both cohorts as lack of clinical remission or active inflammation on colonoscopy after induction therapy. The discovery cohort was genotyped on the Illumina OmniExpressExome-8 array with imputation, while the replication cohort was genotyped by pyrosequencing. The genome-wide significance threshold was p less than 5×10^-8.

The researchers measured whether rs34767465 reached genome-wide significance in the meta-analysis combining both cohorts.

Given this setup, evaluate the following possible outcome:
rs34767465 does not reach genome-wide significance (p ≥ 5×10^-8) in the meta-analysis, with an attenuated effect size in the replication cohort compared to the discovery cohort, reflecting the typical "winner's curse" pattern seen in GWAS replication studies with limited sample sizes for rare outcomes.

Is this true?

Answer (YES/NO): YES